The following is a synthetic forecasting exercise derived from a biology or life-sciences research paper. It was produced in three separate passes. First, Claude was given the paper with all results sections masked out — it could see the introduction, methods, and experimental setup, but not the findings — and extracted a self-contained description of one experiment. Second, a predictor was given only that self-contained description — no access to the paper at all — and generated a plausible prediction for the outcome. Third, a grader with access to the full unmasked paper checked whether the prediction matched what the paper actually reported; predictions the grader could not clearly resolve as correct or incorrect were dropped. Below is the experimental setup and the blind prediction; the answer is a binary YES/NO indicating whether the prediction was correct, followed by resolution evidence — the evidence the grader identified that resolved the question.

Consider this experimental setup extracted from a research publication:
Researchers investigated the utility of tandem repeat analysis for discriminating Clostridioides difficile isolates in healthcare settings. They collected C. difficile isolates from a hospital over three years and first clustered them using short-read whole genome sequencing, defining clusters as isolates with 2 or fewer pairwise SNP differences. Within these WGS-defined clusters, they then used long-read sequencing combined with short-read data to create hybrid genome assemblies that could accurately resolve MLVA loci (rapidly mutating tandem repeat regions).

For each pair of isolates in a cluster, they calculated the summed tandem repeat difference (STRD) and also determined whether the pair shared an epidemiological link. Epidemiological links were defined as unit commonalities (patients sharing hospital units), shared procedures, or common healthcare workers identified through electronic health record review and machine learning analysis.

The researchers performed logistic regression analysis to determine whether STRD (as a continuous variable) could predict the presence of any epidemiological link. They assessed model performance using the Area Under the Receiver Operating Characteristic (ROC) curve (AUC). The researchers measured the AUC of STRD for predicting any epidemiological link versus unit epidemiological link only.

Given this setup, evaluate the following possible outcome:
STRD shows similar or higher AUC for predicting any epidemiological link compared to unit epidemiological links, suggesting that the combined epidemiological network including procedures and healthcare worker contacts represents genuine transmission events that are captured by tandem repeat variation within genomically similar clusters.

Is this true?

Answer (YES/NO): NO